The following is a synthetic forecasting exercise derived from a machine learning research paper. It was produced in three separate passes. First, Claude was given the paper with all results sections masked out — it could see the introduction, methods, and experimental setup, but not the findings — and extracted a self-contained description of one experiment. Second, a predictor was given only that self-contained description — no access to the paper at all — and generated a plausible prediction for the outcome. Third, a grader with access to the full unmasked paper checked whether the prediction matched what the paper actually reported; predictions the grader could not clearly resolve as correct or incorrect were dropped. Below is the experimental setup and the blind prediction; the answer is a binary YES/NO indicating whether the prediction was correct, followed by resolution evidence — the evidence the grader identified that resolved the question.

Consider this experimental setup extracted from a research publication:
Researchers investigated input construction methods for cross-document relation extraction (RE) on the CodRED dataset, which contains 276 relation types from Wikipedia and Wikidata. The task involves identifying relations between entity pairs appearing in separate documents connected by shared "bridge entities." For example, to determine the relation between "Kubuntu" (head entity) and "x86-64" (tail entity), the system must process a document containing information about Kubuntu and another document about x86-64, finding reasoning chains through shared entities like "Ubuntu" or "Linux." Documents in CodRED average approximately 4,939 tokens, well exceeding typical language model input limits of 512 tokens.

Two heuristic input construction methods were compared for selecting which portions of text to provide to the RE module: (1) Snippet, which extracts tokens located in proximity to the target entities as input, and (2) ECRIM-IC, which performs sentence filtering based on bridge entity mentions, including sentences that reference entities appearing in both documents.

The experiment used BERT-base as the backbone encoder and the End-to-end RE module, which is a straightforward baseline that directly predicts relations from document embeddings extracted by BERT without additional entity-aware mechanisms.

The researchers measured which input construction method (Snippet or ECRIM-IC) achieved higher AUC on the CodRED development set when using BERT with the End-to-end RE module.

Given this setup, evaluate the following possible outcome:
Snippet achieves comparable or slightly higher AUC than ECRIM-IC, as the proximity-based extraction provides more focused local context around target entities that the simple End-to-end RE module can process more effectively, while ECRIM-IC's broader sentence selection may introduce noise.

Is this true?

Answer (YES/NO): YES